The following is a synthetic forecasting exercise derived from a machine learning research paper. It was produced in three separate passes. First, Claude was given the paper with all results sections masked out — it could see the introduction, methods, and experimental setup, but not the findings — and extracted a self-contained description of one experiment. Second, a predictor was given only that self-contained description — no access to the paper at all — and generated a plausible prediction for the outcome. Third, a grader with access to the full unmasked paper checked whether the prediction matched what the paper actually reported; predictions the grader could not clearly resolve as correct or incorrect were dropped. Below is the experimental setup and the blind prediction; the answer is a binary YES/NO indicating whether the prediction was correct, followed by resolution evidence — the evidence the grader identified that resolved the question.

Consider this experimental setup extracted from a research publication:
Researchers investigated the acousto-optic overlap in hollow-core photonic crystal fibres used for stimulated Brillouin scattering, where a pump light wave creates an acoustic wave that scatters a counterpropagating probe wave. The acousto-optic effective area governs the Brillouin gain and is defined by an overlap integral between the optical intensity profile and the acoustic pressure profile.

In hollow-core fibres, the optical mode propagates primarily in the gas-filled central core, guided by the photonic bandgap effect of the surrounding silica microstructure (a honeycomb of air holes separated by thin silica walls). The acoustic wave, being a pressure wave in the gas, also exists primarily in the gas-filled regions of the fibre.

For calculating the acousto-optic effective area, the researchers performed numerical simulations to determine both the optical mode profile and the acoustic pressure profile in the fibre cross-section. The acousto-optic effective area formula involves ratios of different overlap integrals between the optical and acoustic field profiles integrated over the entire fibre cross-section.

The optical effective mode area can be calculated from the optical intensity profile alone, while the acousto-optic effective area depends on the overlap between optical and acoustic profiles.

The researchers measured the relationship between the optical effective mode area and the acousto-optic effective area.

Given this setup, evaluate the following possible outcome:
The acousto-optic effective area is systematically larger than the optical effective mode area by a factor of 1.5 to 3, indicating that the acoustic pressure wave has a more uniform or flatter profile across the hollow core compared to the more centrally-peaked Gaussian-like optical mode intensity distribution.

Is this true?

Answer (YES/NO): YES